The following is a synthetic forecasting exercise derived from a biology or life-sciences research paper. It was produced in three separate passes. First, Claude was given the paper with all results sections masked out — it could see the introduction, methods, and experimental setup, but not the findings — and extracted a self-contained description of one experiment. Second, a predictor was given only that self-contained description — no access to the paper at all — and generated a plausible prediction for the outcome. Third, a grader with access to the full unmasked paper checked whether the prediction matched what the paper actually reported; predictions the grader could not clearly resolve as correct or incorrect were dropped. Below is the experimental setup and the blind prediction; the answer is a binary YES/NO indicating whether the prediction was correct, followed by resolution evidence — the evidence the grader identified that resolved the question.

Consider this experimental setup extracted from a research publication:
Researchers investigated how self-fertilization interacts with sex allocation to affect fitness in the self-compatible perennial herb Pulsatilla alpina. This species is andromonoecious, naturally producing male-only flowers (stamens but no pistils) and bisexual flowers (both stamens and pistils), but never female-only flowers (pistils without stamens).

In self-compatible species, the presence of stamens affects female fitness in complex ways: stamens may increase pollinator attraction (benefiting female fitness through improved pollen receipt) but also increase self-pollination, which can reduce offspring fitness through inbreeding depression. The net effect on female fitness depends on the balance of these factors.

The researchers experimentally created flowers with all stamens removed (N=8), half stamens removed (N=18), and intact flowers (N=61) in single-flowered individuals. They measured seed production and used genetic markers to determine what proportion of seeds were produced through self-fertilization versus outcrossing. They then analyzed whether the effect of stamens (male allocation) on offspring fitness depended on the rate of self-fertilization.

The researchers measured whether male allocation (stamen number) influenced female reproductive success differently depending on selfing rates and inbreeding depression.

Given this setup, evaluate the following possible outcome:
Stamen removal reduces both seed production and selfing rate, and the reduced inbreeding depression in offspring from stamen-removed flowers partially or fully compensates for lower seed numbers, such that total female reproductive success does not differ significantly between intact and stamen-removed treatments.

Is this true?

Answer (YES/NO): NO